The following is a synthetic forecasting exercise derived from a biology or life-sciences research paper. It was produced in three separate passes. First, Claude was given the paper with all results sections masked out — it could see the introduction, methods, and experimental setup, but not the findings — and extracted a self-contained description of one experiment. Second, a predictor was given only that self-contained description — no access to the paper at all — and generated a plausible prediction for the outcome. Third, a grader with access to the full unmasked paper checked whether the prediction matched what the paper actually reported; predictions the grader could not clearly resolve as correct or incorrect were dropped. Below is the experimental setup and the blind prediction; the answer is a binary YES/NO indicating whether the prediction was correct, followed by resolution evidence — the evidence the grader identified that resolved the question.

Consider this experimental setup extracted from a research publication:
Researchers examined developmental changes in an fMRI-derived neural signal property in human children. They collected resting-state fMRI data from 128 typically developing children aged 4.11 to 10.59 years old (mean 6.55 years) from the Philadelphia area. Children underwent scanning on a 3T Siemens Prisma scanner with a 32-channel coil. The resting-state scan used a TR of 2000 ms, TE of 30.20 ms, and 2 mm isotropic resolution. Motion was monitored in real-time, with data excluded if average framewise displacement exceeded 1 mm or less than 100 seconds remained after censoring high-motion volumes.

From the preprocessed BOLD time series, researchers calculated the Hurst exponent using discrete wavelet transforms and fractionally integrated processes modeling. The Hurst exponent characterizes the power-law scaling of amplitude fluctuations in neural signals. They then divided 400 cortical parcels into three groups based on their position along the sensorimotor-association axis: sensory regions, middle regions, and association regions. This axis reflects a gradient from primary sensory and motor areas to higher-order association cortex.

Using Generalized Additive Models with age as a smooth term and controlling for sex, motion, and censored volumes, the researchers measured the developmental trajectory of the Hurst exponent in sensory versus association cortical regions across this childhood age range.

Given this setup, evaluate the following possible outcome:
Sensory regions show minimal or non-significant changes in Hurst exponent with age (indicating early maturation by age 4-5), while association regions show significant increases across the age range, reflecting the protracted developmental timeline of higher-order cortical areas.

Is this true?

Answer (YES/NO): NO